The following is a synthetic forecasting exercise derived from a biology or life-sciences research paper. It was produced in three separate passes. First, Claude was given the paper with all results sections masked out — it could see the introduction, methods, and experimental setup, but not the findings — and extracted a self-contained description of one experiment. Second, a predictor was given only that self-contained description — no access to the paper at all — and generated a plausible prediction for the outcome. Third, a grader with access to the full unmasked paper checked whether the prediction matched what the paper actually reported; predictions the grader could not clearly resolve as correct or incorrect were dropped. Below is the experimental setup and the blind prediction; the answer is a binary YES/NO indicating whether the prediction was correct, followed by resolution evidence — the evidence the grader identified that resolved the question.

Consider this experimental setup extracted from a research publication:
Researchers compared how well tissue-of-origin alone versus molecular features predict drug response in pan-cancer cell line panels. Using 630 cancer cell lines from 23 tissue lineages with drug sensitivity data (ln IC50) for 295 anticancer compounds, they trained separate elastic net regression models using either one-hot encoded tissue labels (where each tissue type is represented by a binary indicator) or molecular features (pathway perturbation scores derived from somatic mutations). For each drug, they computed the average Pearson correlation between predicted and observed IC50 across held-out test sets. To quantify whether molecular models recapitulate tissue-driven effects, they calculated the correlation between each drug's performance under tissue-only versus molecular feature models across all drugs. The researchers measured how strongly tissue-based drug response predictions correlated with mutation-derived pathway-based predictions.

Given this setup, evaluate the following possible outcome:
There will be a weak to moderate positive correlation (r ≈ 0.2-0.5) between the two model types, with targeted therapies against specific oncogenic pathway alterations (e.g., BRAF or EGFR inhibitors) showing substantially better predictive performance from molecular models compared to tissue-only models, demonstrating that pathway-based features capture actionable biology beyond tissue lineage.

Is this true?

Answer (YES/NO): NO